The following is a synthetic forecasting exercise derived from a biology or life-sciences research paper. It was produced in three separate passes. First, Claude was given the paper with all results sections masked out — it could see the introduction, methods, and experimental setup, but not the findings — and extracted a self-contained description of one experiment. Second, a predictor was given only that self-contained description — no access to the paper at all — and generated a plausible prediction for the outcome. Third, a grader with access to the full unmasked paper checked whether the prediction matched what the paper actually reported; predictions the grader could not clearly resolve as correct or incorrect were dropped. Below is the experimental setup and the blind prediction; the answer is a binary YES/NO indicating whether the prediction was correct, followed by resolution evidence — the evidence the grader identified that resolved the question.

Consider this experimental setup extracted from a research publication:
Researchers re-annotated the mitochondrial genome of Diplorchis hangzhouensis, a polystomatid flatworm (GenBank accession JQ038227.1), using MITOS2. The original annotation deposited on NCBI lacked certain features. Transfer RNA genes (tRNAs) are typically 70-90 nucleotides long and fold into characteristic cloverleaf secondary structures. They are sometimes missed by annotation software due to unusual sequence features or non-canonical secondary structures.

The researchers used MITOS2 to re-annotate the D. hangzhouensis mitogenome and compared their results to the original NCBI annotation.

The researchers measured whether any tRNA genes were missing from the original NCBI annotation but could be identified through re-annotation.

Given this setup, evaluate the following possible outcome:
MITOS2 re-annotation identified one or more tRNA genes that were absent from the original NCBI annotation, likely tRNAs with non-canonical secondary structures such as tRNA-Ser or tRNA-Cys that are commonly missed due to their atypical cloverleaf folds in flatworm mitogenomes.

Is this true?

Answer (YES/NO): NO